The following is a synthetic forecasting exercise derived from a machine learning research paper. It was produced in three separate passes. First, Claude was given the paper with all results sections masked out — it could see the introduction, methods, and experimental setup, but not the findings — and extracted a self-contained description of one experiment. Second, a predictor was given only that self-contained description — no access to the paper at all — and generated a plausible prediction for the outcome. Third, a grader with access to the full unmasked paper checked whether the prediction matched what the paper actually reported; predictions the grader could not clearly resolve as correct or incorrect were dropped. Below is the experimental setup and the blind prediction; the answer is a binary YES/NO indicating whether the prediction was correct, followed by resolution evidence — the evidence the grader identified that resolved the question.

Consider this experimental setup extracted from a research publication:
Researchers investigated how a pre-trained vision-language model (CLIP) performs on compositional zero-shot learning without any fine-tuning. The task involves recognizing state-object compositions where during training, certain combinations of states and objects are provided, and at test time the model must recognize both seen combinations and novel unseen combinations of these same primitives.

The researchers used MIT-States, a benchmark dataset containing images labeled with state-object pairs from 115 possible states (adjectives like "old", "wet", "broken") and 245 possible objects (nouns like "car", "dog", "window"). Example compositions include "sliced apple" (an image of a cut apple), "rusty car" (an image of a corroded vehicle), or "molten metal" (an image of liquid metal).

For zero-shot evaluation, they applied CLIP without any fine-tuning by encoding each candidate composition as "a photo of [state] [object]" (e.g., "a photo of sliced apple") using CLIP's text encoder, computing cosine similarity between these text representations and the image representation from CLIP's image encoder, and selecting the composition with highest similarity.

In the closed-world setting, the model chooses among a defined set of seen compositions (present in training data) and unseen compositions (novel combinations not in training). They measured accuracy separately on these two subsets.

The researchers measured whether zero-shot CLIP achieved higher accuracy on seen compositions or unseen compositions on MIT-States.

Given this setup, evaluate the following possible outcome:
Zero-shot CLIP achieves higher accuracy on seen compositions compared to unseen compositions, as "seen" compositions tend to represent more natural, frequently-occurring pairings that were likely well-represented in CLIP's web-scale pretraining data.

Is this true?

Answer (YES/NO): NO